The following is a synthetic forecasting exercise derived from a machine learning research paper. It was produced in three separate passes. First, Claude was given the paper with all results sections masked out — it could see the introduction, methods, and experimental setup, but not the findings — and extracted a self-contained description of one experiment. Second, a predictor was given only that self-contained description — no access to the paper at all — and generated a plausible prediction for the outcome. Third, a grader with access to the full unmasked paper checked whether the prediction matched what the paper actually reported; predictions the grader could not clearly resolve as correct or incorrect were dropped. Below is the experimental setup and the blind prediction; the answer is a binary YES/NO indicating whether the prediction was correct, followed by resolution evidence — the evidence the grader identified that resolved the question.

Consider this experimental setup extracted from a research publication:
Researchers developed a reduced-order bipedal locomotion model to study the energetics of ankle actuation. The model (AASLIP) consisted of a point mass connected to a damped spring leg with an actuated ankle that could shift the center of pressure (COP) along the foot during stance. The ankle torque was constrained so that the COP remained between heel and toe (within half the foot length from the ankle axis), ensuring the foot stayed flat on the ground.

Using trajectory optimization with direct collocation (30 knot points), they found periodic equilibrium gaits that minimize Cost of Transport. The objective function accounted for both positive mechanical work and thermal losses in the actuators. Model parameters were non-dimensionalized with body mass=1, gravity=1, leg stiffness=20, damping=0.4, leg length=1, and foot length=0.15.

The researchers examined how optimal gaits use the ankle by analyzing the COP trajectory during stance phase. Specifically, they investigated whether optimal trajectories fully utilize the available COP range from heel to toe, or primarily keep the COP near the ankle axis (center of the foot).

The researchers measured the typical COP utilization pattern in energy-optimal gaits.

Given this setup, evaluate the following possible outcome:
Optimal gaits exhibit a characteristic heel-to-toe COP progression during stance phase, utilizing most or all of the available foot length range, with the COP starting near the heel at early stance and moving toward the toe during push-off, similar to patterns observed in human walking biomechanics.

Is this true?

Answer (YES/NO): NO